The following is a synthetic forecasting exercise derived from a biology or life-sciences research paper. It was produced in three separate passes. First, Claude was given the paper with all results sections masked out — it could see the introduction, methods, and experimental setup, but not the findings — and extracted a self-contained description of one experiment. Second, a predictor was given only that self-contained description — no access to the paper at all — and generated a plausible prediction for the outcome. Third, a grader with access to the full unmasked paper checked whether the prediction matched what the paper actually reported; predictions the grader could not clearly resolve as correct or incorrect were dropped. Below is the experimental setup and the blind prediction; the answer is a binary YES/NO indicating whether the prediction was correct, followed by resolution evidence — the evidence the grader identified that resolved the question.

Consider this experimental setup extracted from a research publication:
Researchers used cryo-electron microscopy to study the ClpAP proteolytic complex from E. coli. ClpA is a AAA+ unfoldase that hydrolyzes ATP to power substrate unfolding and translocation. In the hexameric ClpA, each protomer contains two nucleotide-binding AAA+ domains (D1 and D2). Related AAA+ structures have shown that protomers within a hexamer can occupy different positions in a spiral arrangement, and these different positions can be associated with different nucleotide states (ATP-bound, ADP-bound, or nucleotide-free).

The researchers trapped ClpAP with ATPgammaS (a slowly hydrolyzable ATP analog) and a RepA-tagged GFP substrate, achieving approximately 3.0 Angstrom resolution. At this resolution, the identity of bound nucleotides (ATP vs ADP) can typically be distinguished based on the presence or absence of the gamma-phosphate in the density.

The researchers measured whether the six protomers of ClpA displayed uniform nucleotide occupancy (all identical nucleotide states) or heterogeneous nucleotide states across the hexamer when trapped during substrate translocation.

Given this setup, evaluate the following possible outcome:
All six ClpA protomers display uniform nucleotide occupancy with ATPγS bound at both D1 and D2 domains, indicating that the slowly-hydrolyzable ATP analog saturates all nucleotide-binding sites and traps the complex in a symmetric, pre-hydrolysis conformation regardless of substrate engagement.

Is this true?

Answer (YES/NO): NO